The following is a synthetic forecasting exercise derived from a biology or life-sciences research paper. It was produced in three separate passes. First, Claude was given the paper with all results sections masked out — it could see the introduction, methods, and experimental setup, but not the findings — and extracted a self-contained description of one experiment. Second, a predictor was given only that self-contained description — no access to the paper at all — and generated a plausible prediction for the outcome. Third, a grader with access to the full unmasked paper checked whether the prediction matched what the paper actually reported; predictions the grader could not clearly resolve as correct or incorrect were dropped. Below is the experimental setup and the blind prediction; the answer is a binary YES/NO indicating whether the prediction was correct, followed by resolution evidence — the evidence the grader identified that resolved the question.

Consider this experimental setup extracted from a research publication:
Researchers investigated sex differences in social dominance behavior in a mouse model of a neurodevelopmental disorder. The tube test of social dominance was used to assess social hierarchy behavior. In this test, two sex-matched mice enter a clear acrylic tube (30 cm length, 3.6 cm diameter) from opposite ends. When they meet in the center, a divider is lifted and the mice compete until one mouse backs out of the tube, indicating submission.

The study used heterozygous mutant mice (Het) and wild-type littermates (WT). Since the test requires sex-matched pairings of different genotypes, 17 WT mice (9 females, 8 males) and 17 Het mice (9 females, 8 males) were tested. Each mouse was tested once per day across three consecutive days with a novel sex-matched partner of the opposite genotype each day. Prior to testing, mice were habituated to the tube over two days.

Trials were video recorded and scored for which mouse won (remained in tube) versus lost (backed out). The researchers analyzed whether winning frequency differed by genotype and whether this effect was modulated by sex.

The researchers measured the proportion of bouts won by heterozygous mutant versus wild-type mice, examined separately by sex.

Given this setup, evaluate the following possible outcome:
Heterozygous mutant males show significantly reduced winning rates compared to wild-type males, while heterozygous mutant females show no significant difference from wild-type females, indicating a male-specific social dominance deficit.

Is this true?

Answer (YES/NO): NO